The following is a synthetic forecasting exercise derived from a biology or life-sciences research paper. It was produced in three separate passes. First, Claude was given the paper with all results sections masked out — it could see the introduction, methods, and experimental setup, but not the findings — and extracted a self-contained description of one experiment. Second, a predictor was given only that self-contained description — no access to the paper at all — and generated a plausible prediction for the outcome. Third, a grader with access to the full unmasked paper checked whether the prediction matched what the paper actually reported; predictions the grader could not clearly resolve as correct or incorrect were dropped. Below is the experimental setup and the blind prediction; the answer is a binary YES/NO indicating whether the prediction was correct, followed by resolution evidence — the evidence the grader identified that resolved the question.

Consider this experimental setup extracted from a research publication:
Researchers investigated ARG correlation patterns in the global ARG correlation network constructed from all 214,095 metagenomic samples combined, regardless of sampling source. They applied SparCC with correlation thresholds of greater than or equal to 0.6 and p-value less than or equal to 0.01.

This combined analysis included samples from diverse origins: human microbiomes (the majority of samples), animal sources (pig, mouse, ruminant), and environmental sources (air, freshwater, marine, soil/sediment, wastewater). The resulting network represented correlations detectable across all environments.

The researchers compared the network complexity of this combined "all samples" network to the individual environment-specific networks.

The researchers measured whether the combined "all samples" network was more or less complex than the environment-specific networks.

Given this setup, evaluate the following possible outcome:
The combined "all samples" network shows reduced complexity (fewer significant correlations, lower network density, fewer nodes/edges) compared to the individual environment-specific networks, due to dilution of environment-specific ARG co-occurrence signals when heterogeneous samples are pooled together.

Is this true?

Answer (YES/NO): NO